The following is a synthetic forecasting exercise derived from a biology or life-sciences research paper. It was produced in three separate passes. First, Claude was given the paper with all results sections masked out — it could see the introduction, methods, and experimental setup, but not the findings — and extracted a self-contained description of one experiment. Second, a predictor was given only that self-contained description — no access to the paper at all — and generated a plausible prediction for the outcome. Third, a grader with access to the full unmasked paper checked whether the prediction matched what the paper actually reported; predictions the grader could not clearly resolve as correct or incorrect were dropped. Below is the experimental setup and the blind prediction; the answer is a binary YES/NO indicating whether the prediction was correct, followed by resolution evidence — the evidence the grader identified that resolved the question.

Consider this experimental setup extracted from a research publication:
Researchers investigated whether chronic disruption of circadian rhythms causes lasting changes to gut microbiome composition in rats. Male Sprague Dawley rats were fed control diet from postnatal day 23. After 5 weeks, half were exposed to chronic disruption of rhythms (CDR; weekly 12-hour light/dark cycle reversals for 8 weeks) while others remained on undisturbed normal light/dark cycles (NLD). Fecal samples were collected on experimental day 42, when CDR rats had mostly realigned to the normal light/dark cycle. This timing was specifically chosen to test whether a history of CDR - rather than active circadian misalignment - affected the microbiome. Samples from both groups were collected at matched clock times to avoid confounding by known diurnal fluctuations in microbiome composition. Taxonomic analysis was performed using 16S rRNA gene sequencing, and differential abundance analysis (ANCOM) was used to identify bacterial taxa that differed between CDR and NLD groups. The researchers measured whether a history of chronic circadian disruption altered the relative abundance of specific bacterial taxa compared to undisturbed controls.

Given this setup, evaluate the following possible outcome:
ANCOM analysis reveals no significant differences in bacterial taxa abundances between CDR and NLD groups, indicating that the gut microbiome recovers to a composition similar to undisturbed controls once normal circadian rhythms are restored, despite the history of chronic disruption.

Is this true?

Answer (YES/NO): YES